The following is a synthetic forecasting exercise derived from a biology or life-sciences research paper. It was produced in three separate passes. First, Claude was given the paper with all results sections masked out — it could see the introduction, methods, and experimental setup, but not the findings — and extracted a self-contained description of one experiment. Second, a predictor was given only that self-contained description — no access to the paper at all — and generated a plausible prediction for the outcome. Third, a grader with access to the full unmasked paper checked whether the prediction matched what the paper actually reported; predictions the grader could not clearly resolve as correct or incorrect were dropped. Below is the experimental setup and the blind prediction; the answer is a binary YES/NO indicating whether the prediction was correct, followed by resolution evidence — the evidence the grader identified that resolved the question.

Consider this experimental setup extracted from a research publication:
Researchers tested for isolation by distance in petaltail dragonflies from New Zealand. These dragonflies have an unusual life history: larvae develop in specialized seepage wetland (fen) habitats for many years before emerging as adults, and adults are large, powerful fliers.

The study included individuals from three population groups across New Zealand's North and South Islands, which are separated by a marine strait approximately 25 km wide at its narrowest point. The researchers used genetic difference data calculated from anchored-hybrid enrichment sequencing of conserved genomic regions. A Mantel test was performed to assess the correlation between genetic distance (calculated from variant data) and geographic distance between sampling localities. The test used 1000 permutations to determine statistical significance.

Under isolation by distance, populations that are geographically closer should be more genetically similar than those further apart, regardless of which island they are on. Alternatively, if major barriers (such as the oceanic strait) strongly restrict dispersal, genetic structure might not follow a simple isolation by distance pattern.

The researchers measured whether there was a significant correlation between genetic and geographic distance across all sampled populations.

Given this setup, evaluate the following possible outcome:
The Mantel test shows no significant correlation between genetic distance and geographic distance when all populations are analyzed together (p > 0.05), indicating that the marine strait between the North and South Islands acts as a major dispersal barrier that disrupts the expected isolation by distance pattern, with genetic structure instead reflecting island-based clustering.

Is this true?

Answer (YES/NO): NO